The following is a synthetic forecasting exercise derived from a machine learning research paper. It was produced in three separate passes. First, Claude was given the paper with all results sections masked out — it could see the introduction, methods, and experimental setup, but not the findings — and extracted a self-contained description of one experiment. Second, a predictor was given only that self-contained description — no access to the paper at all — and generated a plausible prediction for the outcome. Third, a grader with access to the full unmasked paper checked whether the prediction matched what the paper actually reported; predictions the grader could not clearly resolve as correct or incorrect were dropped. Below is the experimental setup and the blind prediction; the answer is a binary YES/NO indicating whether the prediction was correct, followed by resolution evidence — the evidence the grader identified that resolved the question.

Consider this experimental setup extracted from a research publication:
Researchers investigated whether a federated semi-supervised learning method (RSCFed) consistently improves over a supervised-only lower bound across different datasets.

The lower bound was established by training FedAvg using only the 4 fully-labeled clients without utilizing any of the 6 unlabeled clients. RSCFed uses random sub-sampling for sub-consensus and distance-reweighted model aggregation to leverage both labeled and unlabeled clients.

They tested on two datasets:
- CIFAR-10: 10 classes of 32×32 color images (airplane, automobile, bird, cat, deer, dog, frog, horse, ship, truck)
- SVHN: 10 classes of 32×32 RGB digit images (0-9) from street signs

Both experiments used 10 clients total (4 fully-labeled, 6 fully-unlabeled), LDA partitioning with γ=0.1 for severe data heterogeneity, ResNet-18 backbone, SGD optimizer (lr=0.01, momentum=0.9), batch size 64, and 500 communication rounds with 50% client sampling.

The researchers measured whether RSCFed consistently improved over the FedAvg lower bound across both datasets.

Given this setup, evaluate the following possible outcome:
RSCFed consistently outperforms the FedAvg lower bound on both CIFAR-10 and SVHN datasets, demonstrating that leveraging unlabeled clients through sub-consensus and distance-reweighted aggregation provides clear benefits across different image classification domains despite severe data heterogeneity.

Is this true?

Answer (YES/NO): NO